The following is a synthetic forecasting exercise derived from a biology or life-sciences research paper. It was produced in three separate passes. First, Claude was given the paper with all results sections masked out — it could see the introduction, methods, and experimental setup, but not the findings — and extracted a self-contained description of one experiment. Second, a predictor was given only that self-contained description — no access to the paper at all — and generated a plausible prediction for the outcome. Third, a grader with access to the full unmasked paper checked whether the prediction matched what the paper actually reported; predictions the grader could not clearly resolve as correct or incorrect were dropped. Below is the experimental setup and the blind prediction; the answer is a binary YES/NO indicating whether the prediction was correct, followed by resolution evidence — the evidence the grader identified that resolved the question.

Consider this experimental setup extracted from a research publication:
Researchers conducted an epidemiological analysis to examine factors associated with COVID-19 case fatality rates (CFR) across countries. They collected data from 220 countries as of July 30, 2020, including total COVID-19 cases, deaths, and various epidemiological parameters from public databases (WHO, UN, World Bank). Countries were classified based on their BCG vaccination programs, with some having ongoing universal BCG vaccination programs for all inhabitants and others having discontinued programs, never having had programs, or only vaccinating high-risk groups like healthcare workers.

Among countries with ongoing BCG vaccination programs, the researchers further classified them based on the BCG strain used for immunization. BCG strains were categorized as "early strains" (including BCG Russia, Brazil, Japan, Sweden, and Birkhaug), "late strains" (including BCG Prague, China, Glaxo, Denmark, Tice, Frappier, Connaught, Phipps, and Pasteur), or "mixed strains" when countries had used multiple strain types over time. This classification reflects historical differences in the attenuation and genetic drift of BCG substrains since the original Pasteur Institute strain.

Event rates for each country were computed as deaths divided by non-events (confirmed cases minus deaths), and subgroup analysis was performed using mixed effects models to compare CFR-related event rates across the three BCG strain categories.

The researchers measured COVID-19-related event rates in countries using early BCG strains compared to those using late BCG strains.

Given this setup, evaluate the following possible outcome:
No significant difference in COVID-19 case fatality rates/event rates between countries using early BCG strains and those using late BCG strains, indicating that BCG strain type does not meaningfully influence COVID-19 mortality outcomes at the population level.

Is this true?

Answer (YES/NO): NO